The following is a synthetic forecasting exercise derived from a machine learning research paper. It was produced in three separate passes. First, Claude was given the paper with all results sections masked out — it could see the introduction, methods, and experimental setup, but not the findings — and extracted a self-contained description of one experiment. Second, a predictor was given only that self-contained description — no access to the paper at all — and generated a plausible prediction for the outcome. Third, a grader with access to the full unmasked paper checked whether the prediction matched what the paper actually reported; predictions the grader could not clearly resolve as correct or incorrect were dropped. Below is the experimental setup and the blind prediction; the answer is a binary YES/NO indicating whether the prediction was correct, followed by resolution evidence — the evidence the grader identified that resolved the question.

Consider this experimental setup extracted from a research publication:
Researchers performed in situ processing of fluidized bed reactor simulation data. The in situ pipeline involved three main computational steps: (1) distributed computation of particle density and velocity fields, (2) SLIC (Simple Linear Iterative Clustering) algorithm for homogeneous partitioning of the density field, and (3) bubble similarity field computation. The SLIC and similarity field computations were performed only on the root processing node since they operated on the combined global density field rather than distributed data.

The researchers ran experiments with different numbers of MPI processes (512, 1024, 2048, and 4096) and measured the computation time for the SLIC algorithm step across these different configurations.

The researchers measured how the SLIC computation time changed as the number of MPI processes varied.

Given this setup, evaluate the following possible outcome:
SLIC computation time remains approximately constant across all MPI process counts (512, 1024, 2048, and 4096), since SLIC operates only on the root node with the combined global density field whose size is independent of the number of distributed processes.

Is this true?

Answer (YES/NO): YES